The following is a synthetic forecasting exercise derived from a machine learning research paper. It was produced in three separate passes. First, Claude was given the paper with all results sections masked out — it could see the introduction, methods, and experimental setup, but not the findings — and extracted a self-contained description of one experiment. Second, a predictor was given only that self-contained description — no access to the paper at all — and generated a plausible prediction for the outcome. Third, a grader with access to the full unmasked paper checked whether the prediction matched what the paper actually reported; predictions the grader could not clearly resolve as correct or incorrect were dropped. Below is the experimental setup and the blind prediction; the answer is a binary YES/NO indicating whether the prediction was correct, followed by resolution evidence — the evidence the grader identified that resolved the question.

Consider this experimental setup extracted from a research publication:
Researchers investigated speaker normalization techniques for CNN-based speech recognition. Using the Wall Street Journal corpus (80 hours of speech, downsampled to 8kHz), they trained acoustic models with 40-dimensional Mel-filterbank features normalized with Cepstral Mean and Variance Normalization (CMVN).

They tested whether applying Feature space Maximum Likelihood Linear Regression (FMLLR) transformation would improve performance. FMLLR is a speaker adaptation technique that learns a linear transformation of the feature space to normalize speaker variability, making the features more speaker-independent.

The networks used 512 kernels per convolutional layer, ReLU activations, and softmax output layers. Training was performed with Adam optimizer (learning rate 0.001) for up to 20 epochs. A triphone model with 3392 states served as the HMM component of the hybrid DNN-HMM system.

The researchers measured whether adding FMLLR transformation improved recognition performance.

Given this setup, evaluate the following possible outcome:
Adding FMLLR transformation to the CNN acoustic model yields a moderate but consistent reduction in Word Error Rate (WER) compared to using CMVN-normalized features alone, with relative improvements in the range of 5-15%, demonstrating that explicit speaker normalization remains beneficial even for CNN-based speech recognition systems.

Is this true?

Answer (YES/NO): NO